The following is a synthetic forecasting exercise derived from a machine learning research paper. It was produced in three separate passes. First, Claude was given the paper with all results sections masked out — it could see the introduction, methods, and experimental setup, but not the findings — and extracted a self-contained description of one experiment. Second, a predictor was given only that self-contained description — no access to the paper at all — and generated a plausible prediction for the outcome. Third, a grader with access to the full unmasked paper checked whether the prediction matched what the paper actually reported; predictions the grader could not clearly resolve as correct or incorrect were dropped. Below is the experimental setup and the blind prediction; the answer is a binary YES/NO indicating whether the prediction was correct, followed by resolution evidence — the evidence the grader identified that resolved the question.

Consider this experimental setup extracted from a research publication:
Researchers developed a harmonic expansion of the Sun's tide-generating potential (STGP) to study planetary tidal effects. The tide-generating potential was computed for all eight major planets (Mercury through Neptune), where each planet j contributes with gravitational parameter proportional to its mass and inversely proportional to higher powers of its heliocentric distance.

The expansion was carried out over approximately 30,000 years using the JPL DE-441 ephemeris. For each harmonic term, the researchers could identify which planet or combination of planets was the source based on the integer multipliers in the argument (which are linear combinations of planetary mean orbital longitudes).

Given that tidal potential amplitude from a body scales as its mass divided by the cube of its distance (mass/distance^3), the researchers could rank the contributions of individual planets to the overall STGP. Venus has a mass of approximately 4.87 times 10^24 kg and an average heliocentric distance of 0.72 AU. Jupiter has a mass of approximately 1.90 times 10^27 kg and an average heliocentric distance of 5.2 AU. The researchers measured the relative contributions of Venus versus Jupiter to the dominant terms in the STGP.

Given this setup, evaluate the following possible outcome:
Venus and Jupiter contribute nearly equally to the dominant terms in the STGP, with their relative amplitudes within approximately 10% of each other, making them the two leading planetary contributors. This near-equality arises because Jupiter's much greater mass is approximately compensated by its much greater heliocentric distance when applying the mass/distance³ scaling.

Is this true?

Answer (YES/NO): NO